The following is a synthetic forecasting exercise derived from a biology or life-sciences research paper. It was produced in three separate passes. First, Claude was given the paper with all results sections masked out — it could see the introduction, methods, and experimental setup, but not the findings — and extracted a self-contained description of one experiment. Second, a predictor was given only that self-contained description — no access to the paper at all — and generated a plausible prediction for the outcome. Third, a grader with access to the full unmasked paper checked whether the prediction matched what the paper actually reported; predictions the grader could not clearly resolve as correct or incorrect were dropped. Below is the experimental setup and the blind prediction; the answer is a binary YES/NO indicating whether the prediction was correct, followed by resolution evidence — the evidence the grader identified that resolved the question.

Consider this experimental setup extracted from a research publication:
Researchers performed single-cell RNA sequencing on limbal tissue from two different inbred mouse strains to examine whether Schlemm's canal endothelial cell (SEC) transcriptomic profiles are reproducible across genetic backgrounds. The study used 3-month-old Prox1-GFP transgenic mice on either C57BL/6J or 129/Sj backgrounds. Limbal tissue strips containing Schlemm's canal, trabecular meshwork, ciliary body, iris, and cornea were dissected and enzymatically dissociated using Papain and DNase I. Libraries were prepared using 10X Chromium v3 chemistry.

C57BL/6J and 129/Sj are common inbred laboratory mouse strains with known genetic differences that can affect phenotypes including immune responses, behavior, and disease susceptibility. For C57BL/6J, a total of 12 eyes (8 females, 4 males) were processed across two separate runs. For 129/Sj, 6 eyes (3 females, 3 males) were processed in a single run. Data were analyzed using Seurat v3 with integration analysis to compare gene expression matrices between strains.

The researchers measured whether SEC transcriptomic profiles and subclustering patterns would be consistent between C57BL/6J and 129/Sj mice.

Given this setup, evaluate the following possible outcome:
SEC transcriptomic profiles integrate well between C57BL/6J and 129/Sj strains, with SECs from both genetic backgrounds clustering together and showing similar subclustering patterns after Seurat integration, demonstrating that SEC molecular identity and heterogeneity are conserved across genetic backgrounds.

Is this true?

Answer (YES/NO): YES